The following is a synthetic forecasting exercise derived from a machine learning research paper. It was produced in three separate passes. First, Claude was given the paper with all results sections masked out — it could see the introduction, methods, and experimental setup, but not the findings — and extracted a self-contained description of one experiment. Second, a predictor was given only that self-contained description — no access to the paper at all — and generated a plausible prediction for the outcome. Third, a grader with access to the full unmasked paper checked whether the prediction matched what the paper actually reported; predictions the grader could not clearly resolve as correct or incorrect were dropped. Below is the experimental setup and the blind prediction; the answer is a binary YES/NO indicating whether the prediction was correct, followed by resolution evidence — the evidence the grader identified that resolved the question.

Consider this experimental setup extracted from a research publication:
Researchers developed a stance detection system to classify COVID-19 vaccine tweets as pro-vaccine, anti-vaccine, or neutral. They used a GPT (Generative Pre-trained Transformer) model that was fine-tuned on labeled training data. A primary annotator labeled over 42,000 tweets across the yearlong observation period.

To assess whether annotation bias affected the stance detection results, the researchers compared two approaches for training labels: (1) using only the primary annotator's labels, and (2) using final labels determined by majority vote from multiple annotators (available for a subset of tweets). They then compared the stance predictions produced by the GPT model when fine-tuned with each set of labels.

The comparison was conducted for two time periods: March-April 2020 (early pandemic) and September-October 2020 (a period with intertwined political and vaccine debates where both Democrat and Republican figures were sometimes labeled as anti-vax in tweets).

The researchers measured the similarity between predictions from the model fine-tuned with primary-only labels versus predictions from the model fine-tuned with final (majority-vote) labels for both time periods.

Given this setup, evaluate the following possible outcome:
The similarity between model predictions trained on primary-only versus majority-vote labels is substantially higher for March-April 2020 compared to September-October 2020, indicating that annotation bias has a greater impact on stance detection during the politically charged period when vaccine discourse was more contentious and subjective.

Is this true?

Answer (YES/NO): NO